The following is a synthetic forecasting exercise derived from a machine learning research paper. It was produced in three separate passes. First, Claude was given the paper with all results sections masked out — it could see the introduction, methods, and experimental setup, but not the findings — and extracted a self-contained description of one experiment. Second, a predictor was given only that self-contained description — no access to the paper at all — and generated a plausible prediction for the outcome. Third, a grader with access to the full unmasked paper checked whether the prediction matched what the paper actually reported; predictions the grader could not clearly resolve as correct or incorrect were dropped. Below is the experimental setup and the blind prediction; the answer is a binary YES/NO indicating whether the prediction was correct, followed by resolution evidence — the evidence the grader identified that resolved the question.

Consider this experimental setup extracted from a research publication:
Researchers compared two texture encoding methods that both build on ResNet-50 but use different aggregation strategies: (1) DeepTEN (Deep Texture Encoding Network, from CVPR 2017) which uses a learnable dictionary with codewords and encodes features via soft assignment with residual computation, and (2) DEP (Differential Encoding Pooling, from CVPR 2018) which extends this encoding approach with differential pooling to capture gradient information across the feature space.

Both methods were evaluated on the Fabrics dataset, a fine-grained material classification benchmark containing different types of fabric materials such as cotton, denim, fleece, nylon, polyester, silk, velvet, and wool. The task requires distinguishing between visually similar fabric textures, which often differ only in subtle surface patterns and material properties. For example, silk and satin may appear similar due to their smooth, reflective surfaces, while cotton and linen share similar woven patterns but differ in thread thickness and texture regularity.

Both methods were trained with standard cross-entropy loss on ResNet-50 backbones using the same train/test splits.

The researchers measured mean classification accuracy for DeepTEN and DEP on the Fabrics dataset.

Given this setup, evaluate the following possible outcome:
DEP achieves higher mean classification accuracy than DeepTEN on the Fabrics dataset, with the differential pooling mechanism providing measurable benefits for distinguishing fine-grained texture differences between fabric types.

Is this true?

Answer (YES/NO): NO